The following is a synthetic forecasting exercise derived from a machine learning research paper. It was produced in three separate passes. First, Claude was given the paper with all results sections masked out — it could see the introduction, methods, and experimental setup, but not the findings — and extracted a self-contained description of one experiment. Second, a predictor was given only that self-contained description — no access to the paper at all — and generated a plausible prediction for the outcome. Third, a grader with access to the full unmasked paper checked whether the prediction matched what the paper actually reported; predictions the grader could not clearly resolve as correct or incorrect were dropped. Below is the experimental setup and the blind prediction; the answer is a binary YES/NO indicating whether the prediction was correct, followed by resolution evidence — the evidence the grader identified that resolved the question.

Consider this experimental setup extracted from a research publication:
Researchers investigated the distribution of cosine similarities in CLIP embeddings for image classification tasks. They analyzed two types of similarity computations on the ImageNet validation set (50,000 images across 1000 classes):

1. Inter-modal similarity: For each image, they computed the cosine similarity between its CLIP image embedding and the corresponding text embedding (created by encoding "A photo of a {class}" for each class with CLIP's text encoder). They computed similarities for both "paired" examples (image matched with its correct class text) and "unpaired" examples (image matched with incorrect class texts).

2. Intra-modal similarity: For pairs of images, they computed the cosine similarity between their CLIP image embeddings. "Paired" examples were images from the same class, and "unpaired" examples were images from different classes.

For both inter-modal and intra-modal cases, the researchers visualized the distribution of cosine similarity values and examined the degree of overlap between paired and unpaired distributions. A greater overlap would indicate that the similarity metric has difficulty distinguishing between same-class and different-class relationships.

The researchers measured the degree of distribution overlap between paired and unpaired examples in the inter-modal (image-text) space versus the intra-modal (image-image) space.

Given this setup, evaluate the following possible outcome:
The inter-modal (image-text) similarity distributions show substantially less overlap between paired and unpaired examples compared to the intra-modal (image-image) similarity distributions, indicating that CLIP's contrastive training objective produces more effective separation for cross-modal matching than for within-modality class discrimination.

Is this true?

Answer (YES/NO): YES